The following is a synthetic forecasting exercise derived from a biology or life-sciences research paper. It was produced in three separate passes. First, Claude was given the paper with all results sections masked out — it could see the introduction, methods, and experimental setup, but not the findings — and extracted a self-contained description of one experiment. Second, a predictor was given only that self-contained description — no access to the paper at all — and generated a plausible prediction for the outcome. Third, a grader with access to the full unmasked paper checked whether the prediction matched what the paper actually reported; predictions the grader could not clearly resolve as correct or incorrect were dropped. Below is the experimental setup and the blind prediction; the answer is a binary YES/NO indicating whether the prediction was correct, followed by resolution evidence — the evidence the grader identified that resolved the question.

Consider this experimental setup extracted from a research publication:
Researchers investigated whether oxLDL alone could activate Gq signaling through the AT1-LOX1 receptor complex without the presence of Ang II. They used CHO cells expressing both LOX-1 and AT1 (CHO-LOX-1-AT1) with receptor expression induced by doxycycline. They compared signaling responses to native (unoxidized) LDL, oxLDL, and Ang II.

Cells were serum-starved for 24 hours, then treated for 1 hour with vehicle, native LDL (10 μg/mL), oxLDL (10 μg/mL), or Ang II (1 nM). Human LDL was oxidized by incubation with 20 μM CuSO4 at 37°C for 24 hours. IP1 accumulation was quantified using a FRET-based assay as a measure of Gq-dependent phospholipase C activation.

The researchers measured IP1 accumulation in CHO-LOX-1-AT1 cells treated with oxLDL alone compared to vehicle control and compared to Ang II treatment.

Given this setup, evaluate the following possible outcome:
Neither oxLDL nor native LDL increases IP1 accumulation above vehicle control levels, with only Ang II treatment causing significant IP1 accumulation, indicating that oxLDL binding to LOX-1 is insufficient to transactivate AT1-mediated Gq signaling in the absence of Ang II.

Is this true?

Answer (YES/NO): YES